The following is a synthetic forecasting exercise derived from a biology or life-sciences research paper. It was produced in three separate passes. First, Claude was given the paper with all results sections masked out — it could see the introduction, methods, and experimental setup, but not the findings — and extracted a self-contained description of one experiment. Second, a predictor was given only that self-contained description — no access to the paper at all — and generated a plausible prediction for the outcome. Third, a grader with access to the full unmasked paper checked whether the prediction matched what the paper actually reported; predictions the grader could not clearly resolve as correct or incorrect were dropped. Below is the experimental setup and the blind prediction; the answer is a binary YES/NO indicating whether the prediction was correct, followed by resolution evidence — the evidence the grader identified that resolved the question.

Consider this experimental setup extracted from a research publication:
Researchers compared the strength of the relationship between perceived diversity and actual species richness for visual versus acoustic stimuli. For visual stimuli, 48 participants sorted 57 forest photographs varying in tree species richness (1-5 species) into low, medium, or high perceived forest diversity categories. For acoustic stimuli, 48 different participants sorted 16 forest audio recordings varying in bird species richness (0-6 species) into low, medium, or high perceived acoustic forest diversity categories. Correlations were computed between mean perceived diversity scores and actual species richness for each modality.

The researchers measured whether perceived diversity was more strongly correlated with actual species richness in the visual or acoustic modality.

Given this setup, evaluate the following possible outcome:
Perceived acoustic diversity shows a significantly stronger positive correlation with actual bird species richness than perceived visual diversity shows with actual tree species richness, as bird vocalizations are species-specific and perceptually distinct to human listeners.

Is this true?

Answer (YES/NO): YES